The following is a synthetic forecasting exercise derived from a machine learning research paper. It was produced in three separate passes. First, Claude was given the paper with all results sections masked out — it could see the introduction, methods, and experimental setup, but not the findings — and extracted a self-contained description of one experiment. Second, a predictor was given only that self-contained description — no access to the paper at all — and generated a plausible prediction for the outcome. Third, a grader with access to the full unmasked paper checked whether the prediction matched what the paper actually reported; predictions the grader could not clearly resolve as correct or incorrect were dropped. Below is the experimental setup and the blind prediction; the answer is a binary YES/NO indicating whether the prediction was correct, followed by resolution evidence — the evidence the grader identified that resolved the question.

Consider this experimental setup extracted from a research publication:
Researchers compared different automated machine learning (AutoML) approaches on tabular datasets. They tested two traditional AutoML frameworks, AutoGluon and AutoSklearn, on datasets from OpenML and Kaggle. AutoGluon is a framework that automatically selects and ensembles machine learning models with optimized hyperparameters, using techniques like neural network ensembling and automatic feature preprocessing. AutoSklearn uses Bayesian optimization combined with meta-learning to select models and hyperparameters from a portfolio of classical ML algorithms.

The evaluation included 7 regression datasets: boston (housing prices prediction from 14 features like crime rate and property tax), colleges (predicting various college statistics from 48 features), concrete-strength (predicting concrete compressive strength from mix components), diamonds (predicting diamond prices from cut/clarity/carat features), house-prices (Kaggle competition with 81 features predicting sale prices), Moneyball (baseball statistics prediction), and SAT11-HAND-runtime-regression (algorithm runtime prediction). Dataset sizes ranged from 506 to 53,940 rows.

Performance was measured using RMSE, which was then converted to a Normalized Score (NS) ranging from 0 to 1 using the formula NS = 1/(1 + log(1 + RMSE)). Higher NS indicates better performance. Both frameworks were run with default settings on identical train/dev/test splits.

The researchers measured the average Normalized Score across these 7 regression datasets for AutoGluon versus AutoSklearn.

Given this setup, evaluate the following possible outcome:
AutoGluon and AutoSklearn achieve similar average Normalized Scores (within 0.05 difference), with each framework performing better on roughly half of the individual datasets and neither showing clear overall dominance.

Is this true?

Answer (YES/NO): NO